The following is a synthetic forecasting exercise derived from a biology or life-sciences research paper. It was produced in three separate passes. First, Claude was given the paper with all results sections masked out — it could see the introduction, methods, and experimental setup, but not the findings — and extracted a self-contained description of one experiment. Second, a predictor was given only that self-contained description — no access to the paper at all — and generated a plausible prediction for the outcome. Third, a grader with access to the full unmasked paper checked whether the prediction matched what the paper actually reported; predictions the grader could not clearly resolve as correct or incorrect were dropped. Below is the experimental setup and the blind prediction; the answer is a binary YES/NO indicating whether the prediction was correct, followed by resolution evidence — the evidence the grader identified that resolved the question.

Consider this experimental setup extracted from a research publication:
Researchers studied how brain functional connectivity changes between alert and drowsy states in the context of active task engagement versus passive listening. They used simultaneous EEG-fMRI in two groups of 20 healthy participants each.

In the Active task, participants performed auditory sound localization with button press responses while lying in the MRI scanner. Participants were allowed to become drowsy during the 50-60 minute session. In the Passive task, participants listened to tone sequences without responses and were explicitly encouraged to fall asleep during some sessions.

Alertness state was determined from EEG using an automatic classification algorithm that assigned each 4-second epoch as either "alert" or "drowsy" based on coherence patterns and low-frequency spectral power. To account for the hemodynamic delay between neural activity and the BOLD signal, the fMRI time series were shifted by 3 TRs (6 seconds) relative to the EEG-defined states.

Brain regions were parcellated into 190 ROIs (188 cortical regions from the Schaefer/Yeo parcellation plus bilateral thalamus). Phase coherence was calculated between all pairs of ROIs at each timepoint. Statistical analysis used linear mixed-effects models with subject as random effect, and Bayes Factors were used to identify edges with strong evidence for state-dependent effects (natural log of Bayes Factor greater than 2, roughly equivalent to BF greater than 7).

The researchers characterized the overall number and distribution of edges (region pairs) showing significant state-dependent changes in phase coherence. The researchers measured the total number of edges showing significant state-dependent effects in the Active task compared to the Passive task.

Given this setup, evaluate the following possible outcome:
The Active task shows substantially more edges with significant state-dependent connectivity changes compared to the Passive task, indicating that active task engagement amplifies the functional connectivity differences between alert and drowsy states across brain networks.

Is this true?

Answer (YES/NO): NO